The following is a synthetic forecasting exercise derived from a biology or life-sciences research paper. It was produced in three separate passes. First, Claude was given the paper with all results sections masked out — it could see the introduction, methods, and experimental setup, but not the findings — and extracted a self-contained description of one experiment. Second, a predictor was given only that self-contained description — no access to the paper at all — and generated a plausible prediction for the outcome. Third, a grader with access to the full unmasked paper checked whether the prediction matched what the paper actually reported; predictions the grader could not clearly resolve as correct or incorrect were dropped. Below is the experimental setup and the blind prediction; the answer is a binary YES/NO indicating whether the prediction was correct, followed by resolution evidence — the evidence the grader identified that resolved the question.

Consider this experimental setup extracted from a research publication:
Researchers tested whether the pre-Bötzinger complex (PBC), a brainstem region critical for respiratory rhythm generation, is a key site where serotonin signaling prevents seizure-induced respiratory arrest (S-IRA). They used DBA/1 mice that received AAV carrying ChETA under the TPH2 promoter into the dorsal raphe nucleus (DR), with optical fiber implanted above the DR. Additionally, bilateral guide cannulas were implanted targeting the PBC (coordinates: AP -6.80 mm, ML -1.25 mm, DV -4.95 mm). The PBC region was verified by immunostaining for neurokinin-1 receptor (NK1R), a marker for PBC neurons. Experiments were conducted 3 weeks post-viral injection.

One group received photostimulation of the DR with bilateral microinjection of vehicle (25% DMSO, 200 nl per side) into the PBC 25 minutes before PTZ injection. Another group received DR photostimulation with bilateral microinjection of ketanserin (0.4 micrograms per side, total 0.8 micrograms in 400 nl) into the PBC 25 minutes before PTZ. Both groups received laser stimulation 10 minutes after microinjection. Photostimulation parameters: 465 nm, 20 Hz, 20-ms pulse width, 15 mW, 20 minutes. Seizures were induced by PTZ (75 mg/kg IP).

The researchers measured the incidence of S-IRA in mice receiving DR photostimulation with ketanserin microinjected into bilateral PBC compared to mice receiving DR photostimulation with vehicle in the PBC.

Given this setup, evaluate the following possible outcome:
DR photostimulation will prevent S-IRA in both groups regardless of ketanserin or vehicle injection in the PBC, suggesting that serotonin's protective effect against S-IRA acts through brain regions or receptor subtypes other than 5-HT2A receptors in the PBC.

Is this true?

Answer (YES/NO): NO